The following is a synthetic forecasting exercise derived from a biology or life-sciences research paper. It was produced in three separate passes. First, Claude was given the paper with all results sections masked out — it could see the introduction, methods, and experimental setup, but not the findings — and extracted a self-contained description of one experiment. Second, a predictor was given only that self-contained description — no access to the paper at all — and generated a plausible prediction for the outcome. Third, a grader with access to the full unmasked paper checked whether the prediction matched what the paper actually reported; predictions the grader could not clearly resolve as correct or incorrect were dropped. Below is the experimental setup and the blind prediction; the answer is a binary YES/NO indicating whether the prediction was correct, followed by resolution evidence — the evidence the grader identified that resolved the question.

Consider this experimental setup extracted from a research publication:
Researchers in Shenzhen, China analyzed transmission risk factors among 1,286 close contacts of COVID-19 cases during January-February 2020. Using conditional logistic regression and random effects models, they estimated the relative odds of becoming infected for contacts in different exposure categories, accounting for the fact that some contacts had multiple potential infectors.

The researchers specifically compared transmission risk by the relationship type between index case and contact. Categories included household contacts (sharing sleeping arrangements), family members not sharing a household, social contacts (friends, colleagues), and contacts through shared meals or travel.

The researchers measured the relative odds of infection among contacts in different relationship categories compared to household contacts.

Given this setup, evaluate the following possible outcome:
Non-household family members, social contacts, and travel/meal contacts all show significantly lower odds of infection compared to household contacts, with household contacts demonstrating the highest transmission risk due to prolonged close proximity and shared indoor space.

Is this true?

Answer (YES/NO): NO